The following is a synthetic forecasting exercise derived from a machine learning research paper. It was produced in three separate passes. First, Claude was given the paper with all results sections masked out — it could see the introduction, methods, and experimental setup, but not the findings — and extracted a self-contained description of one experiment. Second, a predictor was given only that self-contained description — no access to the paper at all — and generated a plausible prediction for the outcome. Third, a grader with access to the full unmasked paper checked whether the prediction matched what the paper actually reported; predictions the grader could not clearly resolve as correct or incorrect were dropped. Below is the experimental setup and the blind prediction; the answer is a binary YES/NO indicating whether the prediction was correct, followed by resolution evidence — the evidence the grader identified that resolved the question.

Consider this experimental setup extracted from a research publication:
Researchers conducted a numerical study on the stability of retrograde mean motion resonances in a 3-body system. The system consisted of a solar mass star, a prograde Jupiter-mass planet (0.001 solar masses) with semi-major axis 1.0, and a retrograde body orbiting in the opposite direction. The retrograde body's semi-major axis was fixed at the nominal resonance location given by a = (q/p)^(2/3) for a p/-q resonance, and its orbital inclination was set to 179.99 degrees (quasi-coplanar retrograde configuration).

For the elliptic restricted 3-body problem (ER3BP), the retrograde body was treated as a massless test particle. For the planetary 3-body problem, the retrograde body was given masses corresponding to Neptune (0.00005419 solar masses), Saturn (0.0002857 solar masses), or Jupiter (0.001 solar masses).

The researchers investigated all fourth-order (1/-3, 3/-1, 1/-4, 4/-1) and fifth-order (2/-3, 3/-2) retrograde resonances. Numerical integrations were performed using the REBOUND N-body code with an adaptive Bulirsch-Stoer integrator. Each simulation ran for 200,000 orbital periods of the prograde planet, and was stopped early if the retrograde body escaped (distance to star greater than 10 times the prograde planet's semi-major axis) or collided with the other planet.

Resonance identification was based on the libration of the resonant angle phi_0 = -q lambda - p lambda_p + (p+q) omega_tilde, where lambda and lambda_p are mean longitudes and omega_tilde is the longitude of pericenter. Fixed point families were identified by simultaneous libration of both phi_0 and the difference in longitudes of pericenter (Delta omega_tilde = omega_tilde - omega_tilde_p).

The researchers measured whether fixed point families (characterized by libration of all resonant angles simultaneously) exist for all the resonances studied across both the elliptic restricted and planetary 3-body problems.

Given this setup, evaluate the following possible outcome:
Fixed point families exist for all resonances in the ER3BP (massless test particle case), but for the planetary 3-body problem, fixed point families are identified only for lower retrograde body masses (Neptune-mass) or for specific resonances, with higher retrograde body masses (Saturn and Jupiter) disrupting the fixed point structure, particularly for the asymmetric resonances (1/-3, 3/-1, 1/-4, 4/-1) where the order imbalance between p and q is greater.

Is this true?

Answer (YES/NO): NO